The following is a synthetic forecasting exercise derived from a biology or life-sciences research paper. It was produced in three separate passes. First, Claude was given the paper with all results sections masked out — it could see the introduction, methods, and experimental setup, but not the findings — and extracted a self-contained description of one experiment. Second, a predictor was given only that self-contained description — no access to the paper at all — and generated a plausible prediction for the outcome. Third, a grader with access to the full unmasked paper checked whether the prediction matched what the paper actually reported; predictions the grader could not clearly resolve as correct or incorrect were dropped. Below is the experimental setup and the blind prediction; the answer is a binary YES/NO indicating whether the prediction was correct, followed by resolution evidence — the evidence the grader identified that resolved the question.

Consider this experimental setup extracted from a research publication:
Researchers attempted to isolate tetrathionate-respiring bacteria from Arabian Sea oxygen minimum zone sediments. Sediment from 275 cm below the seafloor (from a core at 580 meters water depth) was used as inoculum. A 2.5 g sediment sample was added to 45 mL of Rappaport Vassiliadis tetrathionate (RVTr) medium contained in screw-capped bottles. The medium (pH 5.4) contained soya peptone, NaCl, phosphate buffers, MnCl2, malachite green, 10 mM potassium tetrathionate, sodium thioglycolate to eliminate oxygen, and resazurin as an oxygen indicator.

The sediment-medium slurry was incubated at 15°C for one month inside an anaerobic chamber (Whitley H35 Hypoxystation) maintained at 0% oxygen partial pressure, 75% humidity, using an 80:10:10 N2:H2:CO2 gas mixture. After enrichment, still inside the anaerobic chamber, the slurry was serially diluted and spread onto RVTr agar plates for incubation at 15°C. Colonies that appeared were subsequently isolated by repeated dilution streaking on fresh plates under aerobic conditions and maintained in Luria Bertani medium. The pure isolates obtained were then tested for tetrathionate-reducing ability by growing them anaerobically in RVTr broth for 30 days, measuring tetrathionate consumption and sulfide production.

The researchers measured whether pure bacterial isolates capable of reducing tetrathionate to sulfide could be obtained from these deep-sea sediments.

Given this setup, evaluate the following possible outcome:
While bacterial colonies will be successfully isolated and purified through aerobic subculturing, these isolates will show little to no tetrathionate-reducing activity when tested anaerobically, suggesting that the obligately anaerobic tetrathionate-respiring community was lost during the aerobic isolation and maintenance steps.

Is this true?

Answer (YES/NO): NO